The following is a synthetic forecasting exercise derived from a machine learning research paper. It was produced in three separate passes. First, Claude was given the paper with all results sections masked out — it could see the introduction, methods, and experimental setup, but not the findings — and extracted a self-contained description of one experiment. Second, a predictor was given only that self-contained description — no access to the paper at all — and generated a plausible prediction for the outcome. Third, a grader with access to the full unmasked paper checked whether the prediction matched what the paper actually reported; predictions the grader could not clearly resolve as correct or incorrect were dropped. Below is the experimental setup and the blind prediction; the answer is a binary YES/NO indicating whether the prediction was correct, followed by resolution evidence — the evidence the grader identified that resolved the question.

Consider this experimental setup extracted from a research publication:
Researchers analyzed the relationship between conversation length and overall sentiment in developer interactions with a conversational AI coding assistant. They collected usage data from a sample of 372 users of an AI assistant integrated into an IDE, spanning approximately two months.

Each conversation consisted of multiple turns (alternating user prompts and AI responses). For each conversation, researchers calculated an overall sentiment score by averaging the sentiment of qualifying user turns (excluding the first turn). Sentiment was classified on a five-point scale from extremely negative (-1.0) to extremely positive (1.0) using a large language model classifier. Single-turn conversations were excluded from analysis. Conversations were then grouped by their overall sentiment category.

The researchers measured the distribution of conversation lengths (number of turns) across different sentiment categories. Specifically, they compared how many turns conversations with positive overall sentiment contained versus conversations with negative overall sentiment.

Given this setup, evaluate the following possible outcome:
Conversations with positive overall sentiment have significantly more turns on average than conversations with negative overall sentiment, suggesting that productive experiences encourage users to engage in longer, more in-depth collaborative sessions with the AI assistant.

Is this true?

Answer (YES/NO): NO